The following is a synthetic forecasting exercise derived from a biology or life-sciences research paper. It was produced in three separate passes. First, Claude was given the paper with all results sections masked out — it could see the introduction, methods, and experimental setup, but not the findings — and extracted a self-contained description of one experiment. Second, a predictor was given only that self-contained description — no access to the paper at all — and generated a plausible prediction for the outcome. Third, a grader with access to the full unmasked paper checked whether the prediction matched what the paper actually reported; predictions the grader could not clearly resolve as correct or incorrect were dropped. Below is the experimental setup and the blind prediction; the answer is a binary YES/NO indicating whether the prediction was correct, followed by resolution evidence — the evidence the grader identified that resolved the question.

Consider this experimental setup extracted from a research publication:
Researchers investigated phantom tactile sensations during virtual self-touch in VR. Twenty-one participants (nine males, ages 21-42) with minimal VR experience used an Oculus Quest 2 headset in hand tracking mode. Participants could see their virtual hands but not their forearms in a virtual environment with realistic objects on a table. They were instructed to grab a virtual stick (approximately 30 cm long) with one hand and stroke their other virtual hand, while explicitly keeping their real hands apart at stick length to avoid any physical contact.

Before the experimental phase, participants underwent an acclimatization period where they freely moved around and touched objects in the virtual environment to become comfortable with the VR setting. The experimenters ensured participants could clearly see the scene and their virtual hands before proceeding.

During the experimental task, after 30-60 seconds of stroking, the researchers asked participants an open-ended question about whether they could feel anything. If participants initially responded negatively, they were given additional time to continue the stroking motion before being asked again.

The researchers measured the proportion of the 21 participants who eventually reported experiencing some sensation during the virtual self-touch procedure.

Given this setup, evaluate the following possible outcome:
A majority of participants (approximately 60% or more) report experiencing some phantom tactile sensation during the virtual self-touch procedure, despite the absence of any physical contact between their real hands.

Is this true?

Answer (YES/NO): YES